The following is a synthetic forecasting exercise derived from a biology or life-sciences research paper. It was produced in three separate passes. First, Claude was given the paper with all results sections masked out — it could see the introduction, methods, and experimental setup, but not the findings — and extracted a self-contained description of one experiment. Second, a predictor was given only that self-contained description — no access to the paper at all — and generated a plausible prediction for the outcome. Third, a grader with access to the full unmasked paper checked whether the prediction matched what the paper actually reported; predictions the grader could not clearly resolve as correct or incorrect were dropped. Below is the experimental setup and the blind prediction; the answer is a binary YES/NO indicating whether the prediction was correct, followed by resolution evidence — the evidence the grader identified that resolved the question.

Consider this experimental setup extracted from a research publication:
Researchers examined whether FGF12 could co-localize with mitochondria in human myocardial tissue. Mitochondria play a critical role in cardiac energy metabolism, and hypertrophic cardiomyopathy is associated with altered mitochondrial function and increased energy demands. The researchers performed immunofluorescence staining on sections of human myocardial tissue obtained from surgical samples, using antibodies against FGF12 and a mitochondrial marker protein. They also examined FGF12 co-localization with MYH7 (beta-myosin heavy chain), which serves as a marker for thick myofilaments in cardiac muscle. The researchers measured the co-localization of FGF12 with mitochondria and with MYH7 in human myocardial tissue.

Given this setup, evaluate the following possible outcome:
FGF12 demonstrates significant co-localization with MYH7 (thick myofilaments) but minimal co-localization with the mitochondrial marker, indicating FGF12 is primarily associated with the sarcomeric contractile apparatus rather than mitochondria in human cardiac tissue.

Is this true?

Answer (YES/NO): NO